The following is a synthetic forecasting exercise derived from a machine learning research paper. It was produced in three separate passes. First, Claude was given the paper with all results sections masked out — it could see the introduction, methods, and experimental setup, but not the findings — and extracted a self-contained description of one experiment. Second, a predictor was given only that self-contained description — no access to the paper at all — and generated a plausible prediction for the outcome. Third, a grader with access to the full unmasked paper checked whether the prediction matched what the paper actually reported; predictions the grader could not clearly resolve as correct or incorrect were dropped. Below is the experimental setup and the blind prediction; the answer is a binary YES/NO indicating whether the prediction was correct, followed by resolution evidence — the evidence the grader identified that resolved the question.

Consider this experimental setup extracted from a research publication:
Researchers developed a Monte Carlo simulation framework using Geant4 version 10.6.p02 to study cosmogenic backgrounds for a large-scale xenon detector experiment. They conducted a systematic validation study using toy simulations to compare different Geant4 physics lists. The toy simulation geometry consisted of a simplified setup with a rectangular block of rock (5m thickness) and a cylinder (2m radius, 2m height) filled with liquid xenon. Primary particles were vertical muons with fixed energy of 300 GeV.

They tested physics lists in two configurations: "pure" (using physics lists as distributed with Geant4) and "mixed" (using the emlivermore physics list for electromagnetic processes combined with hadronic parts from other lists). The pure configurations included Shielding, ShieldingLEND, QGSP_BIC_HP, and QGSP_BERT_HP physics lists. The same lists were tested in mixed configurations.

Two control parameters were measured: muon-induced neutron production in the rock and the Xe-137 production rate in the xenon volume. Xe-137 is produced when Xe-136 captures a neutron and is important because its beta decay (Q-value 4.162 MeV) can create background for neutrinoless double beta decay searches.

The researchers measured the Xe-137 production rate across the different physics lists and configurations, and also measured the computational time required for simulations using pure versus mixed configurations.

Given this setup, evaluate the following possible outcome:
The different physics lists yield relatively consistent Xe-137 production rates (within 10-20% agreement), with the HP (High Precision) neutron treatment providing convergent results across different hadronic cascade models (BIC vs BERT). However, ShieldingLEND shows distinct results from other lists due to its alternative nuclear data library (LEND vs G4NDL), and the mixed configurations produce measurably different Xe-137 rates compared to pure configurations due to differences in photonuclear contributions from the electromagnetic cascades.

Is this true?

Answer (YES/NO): NO